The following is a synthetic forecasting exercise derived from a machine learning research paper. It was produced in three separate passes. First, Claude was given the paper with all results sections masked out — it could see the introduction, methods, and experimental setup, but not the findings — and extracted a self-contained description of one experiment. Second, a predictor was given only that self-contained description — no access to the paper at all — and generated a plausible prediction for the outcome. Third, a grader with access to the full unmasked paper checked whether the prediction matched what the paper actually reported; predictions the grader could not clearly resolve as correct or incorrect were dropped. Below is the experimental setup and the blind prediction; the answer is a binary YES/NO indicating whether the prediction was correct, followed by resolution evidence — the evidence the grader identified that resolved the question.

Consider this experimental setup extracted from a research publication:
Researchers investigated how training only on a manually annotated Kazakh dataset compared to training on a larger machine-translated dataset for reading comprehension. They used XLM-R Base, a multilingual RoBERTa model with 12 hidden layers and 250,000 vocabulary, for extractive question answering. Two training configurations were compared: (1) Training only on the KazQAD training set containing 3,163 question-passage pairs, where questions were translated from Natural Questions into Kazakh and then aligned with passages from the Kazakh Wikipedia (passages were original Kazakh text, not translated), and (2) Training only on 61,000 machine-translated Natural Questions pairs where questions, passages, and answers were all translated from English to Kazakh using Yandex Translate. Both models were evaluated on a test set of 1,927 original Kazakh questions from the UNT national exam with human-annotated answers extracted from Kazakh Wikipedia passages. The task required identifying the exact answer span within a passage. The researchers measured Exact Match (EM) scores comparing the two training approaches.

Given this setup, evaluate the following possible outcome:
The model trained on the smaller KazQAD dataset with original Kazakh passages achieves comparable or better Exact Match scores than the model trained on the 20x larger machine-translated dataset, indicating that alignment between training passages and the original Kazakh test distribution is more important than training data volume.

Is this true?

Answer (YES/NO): NO